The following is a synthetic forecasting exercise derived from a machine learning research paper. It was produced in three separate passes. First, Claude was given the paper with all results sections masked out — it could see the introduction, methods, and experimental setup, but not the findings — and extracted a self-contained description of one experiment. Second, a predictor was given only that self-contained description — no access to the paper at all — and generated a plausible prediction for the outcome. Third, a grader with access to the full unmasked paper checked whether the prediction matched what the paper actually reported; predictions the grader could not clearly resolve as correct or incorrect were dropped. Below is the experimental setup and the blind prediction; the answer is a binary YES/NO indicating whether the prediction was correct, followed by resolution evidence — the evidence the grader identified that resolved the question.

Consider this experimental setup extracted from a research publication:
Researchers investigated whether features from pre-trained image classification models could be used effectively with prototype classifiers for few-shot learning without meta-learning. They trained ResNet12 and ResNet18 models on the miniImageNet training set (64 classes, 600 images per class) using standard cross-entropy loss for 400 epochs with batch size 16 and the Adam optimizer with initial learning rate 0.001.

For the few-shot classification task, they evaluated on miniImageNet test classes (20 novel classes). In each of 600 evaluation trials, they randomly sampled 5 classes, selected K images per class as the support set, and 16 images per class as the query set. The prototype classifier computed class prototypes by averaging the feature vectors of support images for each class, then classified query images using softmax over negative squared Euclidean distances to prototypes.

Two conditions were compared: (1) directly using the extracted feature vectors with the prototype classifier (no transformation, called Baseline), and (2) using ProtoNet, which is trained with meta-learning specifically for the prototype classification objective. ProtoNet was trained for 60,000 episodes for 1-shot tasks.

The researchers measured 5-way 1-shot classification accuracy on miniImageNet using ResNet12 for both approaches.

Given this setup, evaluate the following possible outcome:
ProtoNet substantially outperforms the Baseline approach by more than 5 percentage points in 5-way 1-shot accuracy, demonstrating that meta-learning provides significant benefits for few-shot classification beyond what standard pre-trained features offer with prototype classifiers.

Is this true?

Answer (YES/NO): YES